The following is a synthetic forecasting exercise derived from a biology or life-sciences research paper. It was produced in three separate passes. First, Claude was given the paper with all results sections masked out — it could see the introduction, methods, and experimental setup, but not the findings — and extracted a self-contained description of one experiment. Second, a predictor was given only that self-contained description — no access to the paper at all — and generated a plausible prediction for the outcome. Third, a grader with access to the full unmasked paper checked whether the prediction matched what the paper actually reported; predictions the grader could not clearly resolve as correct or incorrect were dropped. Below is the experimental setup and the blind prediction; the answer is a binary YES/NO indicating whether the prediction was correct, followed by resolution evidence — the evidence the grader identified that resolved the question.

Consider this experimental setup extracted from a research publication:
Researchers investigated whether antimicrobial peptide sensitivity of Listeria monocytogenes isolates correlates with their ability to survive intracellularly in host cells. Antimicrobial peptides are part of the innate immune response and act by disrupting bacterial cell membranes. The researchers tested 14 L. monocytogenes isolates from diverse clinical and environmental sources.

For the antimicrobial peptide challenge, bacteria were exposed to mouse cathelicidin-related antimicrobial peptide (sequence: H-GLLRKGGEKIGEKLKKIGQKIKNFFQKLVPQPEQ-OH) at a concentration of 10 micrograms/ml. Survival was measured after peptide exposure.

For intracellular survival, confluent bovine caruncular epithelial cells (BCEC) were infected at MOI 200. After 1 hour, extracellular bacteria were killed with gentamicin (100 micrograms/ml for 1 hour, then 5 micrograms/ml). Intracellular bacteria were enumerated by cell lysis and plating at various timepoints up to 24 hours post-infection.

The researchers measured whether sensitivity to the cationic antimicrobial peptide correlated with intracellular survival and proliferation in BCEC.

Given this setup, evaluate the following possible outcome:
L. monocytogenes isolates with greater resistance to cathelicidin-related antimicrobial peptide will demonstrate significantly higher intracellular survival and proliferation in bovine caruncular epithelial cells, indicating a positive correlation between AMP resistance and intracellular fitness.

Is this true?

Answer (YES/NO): NO